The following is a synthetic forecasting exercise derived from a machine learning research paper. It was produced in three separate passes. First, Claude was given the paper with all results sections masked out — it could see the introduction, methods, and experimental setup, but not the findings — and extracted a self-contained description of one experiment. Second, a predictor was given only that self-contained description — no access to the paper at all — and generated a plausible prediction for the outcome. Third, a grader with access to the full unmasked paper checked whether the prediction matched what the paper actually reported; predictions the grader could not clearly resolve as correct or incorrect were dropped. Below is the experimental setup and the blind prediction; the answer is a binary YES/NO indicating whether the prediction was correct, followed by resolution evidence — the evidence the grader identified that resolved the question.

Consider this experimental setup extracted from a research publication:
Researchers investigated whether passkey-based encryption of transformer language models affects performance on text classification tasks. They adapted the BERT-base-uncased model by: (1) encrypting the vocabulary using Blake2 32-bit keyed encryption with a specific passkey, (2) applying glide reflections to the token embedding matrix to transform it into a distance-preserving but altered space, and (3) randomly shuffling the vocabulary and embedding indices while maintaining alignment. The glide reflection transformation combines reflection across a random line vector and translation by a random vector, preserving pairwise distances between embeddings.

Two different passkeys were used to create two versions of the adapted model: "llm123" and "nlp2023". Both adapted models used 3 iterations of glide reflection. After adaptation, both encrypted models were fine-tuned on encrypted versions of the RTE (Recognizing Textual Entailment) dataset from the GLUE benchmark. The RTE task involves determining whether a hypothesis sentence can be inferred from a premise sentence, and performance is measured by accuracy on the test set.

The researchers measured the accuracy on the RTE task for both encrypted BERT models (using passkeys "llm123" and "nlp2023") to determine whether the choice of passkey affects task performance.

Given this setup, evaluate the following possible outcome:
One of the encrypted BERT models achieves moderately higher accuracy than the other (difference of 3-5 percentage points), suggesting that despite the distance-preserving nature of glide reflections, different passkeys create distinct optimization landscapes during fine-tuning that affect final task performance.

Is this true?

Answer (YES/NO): NO